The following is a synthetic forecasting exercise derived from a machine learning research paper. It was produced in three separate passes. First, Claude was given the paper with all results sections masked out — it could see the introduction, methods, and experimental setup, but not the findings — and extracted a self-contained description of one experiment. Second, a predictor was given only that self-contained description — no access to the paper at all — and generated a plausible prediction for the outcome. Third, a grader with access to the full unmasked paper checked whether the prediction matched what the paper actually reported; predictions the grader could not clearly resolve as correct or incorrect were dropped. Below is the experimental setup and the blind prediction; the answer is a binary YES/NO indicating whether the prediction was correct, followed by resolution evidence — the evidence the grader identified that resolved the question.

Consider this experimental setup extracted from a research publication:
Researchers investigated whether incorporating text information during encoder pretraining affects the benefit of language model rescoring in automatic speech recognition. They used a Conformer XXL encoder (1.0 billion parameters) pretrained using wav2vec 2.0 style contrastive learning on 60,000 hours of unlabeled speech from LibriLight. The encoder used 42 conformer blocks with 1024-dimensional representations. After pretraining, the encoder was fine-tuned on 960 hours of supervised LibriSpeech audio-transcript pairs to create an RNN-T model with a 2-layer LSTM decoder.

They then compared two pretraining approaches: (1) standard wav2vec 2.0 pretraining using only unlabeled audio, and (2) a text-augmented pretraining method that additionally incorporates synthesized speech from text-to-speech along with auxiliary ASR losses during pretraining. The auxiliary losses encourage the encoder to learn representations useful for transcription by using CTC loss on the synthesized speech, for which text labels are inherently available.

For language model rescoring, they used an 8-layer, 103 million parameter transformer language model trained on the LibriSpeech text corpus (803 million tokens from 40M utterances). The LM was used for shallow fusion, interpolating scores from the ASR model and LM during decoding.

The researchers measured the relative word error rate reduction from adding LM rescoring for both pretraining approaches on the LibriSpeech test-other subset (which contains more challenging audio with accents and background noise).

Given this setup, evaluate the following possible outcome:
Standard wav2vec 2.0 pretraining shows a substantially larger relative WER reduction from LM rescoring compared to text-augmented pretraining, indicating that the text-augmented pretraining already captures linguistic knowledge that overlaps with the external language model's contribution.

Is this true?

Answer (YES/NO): YES